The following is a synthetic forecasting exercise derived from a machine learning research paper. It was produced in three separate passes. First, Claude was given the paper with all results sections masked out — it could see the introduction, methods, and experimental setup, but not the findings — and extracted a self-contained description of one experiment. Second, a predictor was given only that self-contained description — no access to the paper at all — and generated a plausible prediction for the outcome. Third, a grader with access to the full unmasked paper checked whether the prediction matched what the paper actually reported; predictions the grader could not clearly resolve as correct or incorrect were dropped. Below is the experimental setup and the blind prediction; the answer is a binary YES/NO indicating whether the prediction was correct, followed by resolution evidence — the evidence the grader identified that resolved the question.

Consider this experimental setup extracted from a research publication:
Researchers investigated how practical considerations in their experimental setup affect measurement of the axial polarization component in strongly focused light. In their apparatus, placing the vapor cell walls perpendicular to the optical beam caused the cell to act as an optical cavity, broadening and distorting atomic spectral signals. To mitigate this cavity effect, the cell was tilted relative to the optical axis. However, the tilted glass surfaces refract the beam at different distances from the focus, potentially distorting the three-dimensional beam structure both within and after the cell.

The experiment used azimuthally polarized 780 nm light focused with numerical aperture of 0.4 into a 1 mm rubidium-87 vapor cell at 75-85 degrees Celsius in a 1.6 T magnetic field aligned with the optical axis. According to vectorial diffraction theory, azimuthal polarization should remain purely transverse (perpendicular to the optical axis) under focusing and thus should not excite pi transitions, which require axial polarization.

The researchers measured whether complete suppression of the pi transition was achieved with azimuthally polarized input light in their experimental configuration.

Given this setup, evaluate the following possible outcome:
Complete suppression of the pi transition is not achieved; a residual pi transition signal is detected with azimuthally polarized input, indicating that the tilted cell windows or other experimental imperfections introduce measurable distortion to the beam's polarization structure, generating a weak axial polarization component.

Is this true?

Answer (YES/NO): YES